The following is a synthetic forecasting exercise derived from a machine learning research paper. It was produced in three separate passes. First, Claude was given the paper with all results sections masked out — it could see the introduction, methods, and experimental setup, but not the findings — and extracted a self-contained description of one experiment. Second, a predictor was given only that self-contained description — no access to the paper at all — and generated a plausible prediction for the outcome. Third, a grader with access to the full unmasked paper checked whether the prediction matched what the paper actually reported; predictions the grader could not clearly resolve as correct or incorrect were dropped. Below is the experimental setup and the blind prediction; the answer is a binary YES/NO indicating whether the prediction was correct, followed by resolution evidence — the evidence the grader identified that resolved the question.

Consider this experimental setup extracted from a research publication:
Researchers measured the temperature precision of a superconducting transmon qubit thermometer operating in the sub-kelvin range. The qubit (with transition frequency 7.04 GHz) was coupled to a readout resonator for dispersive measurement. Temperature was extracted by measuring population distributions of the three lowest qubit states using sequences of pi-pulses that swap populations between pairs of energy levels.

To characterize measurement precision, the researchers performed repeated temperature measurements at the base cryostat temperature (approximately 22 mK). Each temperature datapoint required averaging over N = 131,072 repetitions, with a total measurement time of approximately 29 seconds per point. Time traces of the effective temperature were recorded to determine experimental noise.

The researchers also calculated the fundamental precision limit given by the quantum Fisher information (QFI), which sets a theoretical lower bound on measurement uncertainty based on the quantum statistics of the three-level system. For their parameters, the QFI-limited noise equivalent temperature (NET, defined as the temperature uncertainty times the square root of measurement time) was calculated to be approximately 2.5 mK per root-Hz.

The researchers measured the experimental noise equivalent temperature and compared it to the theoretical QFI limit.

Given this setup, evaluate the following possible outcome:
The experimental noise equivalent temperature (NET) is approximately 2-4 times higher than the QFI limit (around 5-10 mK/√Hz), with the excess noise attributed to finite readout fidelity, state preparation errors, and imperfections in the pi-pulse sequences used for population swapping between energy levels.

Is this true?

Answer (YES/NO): NO